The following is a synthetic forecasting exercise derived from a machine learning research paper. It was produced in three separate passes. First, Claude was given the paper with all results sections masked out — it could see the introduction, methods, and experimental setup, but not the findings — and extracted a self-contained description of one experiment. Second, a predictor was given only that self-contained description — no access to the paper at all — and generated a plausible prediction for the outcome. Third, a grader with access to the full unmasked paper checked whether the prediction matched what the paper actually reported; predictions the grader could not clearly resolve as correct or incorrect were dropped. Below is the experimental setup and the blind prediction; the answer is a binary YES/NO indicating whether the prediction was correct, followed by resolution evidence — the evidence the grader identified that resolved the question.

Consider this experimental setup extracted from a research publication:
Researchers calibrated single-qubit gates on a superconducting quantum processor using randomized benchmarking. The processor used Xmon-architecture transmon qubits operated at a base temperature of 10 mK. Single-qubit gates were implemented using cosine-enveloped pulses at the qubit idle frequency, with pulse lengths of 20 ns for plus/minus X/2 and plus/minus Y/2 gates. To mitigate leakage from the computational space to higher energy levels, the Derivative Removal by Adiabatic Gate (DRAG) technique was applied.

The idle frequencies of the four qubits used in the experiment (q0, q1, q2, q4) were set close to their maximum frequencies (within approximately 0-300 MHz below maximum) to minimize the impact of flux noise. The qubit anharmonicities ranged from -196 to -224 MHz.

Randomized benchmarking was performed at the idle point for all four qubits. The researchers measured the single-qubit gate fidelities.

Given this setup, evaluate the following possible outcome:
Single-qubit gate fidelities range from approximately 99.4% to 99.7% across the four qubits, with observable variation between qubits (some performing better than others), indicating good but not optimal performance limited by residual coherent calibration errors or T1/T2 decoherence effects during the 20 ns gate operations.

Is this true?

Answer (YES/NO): NO